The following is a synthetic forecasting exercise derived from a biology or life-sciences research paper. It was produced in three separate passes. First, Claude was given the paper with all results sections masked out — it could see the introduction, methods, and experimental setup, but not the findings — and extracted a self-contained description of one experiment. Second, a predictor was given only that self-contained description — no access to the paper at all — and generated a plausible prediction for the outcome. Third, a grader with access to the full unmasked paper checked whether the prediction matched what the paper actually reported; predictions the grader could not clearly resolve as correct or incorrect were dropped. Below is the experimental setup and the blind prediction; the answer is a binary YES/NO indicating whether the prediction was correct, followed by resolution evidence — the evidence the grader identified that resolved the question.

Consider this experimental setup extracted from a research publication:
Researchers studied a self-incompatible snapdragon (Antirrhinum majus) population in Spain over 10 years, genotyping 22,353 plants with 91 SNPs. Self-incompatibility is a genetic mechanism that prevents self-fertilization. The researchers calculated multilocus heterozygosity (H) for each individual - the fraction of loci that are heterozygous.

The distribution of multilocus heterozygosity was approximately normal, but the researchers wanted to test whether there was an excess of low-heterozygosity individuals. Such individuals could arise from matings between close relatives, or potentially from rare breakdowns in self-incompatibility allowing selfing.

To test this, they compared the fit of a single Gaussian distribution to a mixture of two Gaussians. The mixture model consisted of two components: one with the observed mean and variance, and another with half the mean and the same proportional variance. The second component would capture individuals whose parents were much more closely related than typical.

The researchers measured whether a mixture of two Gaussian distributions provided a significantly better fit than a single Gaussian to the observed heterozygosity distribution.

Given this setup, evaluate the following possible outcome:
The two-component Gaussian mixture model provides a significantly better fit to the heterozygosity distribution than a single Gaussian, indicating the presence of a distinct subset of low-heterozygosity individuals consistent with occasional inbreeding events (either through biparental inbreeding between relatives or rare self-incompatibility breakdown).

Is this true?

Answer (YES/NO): YES